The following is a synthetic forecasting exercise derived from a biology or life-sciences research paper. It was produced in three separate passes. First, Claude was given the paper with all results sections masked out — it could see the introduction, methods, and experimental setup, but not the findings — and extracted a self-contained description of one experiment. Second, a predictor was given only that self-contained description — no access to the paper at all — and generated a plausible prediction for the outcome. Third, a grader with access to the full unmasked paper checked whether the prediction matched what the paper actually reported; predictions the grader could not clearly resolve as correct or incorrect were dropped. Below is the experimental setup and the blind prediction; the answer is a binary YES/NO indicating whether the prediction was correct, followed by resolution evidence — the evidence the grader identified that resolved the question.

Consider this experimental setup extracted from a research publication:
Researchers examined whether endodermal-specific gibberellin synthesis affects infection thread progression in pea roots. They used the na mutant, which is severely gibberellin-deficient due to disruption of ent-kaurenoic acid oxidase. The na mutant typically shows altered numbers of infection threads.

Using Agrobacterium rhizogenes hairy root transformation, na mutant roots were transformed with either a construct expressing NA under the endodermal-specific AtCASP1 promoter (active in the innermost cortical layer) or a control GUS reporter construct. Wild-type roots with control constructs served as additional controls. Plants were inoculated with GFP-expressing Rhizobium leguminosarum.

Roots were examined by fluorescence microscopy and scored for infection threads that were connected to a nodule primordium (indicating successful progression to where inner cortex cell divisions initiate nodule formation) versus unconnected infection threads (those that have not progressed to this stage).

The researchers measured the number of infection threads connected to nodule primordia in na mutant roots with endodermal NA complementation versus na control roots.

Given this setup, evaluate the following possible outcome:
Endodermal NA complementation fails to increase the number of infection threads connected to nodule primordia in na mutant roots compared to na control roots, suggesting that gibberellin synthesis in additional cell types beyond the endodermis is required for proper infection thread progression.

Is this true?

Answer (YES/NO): NO